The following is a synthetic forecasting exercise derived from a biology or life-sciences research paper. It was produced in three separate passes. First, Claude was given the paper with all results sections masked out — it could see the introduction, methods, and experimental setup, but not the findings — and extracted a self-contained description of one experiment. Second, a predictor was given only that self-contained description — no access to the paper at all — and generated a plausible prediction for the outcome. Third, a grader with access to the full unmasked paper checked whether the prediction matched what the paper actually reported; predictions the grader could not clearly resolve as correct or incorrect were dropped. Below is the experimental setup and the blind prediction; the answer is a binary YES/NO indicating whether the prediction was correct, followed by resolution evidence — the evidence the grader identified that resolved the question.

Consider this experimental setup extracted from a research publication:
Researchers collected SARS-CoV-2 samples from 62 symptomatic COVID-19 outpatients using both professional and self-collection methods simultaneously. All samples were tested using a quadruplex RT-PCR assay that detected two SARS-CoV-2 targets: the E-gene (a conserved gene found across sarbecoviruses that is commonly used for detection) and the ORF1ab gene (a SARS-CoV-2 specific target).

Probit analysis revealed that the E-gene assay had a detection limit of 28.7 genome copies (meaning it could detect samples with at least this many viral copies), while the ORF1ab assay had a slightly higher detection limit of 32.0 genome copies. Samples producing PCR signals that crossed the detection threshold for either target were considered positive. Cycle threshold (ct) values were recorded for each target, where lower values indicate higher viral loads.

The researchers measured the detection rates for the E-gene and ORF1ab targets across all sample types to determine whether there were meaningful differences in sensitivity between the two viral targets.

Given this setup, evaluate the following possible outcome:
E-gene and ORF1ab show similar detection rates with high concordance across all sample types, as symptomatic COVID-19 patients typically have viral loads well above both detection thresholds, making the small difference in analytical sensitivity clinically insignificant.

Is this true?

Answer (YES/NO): YES